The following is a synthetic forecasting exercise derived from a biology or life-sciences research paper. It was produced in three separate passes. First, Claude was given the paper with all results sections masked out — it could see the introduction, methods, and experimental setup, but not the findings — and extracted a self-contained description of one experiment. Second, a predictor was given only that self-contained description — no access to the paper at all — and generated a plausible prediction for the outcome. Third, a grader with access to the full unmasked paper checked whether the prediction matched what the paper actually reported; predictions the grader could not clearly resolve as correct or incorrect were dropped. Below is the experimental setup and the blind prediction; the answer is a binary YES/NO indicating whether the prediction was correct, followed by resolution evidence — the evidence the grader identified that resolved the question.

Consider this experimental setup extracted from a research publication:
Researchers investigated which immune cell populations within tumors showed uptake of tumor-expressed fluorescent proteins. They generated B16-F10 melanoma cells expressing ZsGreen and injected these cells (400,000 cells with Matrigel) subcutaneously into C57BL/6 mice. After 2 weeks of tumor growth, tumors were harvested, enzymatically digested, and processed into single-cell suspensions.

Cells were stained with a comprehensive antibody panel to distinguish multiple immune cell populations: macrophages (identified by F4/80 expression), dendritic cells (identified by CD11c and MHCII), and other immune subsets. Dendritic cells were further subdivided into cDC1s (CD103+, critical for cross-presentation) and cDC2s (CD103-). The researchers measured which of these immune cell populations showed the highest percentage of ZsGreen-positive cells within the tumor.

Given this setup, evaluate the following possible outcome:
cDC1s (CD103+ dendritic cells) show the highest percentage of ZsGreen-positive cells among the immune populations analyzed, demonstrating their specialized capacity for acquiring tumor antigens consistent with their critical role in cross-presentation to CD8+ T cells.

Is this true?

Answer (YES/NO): NO